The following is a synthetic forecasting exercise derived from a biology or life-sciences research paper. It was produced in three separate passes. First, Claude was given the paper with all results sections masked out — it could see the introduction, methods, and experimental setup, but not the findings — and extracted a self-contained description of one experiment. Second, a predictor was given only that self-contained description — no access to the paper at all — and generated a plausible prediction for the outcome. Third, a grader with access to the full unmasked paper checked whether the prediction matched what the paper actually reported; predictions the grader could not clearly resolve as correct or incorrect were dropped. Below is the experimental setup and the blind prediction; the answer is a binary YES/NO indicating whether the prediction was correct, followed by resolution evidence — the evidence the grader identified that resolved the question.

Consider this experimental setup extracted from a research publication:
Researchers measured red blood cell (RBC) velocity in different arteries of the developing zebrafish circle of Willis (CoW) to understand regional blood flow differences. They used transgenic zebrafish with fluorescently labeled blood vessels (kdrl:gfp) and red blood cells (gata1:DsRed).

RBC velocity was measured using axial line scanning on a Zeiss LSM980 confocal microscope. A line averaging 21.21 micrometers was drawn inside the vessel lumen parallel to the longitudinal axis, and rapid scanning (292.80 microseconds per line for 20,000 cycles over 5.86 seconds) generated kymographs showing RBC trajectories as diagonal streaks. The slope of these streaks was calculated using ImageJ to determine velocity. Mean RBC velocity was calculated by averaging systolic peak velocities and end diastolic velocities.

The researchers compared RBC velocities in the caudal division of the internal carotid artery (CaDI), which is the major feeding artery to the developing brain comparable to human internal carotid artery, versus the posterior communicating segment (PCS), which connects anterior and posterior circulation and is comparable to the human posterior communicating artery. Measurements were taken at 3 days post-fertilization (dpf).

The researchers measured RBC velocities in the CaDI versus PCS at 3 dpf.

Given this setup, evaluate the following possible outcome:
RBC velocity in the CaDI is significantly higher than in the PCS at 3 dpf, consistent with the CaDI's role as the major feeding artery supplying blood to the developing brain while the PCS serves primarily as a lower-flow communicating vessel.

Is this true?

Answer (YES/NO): YES